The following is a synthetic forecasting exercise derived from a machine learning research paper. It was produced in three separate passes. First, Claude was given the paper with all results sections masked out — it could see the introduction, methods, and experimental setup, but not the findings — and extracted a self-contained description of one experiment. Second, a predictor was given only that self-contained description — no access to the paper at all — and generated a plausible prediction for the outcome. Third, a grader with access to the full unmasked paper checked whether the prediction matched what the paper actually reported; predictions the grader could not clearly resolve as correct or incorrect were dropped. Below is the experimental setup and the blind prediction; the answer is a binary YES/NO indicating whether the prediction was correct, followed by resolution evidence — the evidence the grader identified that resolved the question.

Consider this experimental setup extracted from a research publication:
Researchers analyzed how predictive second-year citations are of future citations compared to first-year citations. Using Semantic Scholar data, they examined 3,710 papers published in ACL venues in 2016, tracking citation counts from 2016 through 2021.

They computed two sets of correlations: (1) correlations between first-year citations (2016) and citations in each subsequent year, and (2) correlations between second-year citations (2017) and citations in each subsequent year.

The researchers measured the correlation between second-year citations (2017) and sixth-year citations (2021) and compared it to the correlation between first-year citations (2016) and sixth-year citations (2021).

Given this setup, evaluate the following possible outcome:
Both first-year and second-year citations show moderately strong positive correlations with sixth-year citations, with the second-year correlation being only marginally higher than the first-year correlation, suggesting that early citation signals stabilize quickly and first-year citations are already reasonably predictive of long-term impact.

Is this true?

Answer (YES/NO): NO